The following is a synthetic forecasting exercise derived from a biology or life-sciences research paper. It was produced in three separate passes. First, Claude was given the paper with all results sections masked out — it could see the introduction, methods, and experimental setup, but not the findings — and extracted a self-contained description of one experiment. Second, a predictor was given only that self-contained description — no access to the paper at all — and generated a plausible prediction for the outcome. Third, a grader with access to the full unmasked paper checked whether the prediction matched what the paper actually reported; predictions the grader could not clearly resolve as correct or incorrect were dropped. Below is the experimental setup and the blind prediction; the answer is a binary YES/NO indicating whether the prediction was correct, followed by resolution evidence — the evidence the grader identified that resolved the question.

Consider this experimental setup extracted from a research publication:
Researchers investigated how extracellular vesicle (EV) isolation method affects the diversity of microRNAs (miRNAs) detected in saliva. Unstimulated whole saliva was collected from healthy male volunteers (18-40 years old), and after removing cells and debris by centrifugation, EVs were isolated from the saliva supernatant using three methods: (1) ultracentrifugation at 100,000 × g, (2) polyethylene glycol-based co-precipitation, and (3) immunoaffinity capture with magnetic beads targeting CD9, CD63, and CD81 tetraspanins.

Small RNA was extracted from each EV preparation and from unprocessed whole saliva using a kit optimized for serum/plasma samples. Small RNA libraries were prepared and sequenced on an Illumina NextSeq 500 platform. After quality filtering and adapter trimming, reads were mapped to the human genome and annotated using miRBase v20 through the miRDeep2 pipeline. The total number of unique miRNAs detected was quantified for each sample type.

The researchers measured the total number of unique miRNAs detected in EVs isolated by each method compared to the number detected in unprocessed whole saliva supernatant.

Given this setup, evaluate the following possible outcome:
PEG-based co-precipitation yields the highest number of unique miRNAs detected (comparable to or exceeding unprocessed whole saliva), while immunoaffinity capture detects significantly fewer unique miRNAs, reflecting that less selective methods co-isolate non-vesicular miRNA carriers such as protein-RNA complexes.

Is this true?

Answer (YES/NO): NO